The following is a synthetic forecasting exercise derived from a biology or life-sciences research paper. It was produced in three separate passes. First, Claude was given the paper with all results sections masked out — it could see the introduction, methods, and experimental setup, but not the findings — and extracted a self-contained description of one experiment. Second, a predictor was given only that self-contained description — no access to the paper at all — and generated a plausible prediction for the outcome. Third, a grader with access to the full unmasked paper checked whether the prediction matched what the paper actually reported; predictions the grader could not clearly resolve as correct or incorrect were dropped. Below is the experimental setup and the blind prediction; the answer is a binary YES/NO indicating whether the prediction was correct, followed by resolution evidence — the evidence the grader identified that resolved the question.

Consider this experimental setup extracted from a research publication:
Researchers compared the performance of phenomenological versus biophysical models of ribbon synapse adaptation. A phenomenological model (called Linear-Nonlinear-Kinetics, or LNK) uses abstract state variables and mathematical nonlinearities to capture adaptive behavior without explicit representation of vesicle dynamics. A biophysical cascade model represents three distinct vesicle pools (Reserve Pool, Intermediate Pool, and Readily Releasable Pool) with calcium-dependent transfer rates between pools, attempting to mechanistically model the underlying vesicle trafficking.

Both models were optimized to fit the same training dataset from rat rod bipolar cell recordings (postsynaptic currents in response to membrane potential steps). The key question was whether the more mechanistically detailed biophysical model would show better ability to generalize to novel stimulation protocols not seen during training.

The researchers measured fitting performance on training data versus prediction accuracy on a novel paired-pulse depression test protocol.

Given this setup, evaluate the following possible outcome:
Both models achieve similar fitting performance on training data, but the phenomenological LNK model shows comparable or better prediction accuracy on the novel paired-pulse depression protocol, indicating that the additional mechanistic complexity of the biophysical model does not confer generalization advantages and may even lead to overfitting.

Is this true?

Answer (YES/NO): YES